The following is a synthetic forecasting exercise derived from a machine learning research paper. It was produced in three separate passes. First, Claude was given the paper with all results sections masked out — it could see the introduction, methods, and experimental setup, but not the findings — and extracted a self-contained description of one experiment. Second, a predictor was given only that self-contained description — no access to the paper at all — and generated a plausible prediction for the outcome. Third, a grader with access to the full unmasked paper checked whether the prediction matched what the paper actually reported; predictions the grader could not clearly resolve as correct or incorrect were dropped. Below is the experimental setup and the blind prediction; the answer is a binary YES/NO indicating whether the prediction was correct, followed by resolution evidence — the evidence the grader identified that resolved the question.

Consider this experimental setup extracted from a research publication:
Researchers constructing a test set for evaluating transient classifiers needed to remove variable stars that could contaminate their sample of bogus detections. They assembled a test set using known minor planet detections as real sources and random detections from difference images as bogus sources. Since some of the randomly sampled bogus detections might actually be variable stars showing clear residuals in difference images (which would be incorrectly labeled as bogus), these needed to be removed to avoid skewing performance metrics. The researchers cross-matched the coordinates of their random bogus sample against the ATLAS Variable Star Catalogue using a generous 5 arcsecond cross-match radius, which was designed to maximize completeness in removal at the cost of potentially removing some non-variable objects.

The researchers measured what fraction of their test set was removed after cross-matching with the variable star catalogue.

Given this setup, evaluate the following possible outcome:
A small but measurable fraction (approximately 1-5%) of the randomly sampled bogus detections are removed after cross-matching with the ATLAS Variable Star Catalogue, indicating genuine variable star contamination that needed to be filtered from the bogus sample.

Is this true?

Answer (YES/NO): YES